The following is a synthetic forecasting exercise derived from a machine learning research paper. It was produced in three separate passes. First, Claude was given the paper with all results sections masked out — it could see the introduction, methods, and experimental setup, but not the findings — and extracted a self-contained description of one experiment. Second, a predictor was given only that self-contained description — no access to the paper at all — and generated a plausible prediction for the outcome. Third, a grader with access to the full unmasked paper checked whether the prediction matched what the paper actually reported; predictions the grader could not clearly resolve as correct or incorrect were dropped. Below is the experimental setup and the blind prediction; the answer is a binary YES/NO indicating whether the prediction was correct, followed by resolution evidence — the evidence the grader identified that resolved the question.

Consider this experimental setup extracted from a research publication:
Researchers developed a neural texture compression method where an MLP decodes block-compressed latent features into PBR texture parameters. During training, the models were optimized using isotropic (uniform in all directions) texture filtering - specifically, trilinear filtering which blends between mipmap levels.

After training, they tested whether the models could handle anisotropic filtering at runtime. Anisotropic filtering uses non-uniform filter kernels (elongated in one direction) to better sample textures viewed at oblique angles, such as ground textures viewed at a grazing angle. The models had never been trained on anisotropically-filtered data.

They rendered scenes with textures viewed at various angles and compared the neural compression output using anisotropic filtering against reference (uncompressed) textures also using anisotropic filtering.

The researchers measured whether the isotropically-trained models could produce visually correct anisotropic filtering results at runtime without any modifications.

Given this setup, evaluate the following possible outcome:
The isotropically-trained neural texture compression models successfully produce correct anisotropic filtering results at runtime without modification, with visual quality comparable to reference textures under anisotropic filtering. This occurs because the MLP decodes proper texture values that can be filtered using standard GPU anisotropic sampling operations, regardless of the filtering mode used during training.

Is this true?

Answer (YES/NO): YES